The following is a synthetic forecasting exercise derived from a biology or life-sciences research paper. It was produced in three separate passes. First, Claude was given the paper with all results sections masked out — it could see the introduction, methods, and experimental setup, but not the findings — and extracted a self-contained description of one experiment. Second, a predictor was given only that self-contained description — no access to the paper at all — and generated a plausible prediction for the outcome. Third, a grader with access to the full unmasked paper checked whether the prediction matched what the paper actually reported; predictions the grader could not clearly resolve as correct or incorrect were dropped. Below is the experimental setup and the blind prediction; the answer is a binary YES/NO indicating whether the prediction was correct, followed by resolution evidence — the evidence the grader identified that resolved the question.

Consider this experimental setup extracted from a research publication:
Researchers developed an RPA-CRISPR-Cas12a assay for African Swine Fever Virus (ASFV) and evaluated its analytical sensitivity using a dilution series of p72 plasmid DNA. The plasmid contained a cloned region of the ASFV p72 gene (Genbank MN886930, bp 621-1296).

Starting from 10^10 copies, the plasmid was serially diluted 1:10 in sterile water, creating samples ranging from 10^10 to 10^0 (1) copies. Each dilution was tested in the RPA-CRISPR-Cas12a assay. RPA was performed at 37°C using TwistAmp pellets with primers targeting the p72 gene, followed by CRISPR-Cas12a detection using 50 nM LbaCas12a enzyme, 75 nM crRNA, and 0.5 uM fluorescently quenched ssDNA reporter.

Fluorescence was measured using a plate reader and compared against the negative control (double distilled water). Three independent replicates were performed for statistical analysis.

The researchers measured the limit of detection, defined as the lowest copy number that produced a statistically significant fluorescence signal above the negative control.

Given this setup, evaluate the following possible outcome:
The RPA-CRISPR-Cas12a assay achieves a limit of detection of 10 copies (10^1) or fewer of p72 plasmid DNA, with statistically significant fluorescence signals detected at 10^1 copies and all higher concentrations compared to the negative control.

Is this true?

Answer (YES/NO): NO